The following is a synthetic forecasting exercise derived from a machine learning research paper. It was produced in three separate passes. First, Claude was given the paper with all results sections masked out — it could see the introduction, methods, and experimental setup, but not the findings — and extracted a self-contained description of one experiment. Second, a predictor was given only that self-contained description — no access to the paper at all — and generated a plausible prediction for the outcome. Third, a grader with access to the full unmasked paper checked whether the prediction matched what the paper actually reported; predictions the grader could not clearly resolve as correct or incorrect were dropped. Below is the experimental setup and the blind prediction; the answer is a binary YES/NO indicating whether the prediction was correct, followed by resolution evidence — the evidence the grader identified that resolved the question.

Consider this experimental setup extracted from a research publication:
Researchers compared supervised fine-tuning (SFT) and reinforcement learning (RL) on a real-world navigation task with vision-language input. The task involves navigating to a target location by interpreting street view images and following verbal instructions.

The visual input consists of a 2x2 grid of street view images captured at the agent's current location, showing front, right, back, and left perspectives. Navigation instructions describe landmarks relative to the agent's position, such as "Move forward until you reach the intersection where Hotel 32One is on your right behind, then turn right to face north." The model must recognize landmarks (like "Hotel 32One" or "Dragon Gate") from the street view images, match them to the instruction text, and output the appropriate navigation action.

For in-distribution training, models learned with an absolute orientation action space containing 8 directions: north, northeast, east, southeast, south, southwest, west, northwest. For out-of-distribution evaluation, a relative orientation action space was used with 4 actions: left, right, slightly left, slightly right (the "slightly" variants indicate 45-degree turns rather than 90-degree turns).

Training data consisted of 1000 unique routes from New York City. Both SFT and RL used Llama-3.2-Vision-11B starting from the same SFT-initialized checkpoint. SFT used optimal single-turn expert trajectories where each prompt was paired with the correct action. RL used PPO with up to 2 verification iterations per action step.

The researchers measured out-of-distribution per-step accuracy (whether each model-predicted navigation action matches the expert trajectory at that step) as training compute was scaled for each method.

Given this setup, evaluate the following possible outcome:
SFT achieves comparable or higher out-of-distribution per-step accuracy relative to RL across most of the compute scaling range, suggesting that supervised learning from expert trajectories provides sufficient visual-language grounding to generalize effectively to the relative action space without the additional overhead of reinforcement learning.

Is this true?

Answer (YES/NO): NO